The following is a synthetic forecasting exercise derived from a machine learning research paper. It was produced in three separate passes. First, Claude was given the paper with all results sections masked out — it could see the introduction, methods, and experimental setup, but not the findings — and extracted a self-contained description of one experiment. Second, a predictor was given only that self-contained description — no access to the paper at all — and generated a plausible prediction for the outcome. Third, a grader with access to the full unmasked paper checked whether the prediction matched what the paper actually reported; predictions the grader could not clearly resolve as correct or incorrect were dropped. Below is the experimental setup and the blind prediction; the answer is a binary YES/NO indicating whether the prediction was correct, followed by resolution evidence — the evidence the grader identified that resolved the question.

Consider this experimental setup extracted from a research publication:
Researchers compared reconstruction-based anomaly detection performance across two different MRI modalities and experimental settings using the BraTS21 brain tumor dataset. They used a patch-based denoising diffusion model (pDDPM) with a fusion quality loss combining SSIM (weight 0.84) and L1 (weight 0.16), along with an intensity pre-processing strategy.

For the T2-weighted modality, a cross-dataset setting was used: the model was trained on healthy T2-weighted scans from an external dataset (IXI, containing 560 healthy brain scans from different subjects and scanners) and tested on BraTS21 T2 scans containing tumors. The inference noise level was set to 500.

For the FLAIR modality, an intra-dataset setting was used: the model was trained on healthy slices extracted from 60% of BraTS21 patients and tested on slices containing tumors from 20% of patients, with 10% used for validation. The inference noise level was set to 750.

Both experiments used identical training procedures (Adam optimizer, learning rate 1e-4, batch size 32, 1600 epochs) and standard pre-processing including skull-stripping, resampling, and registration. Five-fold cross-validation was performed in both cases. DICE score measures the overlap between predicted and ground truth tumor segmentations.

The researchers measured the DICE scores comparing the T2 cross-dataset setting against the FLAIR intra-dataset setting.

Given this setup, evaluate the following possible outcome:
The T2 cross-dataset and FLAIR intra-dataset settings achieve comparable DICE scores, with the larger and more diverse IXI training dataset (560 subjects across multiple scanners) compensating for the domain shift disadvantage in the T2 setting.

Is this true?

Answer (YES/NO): NO